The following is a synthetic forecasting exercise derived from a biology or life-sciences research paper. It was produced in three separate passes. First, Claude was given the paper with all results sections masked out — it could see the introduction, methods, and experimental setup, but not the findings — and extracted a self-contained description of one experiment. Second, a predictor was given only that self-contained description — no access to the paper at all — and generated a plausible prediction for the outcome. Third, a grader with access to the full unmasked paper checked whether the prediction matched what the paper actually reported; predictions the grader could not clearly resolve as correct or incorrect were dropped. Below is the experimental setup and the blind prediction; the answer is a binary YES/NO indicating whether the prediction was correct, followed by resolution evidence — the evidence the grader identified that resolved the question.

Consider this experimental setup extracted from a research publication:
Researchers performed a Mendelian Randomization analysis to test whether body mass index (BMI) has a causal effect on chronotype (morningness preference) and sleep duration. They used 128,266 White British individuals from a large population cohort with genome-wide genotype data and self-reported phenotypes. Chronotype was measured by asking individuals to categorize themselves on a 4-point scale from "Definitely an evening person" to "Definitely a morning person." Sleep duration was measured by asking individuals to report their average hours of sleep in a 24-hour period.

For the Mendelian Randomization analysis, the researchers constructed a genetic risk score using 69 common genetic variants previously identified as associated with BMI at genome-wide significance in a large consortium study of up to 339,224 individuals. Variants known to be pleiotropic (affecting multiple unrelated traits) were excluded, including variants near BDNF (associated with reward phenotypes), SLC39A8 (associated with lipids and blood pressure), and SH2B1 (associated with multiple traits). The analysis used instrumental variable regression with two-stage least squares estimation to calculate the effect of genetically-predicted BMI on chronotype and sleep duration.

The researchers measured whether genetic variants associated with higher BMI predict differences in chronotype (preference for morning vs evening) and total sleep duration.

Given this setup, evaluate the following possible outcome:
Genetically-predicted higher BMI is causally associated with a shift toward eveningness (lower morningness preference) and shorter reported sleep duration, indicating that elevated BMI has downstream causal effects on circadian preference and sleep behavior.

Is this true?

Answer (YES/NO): NO